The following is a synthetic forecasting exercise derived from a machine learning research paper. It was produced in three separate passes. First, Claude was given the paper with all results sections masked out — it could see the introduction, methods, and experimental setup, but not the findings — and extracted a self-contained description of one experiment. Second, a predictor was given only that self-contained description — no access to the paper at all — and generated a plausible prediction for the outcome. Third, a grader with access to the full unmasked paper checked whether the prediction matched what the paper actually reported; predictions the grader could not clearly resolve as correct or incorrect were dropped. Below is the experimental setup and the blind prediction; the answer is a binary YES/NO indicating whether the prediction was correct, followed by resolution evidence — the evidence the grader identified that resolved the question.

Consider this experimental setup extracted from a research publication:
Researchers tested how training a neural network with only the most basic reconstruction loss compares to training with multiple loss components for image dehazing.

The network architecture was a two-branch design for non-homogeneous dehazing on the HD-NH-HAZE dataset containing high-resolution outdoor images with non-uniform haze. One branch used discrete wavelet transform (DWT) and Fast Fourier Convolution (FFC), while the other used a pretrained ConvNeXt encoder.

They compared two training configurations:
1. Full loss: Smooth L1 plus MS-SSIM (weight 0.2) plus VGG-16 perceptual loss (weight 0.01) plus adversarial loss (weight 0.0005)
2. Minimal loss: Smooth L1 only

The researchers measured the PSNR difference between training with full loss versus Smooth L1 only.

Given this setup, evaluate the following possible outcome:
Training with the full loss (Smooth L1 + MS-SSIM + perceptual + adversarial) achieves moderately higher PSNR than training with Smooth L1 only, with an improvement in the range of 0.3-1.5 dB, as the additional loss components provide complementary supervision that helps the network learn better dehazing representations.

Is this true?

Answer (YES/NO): YES